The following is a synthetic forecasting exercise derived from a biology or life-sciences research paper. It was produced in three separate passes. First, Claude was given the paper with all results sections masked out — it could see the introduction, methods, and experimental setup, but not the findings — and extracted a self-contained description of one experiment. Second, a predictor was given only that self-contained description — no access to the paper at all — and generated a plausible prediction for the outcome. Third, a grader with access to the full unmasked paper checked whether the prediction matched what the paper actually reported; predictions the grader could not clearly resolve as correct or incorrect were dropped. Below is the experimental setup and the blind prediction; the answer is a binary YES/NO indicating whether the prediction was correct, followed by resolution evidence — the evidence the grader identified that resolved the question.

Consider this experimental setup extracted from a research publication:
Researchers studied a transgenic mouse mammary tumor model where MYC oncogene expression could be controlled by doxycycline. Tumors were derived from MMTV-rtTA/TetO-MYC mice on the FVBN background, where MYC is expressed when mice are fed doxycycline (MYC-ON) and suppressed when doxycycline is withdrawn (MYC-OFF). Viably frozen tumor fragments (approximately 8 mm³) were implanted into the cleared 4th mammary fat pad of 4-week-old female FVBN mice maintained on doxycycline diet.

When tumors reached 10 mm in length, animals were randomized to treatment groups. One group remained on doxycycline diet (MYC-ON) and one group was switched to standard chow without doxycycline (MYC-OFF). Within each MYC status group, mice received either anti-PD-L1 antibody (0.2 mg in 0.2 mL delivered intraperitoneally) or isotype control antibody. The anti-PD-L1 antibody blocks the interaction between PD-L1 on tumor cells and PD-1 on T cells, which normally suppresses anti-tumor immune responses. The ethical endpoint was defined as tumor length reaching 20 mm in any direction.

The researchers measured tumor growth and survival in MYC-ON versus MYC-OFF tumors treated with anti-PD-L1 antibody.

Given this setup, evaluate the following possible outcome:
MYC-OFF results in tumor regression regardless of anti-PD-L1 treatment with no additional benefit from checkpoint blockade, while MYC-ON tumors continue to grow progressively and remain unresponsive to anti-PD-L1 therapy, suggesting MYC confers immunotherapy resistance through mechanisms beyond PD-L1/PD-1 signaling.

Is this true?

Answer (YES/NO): NO